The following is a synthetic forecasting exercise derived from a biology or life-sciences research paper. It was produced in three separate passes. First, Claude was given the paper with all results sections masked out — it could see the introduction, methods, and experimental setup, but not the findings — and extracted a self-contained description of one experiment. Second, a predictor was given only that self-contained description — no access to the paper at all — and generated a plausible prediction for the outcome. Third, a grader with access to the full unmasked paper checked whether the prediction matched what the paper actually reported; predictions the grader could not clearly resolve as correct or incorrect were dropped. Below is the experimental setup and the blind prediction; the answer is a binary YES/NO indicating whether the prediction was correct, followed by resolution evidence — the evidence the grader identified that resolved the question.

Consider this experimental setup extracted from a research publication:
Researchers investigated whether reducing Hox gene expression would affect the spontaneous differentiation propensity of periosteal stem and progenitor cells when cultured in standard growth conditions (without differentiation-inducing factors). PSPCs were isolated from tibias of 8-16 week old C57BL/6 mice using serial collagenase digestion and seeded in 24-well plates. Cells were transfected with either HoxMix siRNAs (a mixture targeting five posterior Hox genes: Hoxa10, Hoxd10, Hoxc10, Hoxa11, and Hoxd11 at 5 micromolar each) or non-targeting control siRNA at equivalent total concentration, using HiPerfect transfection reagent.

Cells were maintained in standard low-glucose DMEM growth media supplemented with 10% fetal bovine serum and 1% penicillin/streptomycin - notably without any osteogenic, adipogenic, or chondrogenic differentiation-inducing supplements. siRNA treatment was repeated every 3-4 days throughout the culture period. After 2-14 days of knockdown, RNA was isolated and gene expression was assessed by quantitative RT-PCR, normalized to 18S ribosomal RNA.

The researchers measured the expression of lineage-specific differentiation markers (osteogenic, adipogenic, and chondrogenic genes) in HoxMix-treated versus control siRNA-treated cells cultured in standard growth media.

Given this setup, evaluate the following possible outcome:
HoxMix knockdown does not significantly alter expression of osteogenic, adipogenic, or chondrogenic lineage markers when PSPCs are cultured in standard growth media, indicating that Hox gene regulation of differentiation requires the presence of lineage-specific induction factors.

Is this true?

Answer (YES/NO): NO